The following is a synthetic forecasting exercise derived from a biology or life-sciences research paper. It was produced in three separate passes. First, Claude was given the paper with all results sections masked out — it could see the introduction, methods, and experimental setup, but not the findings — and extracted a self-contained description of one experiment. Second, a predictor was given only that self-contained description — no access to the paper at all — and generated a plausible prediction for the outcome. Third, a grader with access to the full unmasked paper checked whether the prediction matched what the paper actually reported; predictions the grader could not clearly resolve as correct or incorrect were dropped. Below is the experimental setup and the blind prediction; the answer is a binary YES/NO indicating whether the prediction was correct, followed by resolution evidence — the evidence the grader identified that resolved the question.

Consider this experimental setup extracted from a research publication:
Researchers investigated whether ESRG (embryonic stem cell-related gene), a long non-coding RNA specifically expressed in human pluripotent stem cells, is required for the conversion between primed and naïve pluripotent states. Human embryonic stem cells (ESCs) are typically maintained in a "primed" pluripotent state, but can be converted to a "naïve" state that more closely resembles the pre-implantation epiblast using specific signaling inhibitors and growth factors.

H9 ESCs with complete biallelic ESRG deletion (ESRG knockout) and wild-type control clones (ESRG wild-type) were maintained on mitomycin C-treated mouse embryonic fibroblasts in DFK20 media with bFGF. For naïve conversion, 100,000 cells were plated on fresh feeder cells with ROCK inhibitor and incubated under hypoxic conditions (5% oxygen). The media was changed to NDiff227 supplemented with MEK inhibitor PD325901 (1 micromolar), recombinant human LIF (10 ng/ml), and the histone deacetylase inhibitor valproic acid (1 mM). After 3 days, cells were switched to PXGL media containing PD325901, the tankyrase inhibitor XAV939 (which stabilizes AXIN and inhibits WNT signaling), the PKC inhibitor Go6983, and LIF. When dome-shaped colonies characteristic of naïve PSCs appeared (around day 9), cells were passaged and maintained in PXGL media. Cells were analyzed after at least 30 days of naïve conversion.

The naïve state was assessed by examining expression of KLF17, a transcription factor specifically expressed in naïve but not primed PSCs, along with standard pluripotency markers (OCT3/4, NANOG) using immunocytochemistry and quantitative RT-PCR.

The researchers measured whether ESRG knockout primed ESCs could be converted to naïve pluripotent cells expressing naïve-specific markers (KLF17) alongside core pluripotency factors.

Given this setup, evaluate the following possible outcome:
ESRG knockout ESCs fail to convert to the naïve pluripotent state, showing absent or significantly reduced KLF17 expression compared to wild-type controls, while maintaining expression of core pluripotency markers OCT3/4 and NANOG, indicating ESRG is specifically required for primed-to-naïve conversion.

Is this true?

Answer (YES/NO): NO